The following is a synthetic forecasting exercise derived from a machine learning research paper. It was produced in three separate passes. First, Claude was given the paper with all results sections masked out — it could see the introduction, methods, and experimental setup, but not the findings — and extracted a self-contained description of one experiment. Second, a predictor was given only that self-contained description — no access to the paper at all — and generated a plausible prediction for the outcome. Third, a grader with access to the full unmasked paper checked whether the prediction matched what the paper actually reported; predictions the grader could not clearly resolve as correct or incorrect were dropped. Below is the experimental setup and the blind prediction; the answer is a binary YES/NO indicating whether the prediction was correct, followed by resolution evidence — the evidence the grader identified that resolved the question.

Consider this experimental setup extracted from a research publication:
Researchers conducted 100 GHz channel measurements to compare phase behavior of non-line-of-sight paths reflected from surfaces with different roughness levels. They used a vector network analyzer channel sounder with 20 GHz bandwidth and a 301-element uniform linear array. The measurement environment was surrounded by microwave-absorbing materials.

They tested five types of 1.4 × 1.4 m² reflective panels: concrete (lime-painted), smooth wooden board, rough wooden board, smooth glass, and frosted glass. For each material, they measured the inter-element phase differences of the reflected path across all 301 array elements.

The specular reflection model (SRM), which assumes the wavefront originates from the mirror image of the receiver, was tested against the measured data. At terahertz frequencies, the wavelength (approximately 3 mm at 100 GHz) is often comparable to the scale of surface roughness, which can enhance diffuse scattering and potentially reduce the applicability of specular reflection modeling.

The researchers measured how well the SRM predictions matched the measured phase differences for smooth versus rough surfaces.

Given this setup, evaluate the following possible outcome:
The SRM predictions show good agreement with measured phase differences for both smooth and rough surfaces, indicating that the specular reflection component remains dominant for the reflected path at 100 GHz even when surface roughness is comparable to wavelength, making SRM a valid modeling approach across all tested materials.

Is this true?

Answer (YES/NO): YES